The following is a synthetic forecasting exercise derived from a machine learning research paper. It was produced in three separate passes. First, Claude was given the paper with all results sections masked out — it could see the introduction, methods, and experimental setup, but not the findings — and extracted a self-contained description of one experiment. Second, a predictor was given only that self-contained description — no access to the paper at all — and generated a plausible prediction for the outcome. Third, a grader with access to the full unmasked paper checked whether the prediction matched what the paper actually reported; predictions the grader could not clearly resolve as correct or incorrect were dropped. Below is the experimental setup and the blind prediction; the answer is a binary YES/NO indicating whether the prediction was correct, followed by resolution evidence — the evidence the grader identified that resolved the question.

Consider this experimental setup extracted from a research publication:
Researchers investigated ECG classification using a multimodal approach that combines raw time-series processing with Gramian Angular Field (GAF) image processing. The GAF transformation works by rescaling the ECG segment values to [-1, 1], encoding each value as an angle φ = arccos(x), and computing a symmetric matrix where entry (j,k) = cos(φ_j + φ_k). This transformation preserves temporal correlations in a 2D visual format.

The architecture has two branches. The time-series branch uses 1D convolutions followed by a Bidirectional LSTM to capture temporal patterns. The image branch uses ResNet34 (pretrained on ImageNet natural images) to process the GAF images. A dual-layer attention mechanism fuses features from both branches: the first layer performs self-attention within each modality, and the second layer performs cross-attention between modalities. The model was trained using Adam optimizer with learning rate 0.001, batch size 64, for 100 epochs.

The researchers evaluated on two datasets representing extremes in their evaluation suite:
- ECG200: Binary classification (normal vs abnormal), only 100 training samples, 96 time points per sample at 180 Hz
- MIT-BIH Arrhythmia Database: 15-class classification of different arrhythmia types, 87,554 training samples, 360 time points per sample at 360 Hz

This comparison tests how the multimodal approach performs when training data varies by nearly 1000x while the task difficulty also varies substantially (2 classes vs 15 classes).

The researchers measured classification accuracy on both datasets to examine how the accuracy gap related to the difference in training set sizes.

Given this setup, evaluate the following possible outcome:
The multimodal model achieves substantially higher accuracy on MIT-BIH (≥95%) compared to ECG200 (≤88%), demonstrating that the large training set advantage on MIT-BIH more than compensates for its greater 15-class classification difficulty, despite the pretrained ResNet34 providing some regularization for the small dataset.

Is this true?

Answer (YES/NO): NO